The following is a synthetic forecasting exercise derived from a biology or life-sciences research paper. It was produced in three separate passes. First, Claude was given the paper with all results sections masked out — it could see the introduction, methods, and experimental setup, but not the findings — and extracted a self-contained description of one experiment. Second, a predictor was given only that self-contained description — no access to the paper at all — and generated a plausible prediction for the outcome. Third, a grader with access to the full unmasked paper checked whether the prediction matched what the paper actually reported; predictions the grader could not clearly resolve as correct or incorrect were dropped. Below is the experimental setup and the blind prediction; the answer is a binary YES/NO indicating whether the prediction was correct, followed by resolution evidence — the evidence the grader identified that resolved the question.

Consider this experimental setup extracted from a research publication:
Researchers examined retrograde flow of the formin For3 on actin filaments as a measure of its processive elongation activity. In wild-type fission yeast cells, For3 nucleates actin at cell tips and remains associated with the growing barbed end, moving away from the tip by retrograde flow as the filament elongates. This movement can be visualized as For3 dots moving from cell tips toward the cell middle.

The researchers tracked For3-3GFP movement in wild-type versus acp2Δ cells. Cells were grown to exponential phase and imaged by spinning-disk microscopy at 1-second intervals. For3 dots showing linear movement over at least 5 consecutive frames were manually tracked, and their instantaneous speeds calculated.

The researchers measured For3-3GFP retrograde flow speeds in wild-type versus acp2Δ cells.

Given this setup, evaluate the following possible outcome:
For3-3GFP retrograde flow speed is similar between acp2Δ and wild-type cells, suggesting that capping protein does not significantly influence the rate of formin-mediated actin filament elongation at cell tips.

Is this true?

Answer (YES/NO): YES